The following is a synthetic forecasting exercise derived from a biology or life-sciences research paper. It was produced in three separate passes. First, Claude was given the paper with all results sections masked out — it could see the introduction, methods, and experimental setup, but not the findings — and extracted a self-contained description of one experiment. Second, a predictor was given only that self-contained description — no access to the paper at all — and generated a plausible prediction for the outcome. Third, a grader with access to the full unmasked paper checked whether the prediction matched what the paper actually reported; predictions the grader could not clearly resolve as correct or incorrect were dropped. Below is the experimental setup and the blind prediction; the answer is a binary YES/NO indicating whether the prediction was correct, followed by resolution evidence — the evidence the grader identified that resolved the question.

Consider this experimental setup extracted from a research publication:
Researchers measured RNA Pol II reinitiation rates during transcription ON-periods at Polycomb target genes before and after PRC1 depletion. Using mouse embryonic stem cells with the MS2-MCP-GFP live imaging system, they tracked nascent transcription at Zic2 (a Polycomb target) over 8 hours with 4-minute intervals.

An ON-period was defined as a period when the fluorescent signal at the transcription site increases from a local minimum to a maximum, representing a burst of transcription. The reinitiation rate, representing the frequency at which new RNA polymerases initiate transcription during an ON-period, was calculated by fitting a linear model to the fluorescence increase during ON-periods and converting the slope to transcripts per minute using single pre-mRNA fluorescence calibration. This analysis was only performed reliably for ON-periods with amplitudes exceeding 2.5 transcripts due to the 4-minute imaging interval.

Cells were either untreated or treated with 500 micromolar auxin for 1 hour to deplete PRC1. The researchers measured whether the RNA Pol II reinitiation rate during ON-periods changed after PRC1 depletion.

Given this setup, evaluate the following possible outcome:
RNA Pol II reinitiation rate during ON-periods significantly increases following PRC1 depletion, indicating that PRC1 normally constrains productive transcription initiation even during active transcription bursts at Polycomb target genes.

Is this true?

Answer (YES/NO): NO